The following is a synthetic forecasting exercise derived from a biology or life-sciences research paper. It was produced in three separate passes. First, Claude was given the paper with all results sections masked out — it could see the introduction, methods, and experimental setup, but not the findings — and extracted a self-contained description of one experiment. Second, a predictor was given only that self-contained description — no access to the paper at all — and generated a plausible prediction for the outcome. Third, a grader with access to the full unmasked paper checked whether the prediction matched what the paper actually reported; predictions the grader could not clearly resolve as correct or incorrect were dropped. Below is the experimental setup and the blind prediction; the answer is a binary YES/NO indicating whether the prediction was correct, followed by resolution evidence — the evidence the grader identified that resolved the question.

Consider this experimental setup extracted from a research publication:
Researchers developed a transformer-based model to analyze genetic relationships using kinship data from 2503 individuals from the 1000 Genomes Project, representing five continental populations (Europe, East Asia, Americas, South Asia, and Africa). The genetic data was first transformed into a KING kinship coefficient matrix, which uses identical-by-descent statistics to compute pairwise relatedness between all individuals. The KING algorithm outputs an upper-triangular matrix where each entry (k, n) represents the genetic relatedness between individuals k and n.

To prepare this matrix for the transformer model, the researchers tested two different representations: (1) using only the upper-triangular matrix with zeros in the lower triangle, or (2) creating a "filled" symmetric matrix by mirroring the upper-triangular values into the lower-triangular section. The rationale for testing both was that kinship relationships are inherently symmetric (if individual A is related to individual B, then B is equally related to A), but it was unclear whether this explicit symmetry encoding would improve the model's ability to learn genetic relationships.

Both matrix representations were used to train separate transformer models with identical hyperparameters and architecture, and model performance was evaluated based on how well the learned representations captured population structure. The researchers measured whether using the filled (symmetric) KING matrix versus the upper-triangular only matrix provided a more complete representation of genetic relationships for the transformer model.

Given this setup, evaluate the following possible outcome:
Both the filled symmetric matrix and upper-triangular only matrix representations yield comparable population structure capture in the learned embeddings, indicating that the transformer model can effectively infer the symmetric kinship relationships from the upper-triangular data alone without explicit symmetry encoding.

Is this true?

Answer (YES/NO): NO